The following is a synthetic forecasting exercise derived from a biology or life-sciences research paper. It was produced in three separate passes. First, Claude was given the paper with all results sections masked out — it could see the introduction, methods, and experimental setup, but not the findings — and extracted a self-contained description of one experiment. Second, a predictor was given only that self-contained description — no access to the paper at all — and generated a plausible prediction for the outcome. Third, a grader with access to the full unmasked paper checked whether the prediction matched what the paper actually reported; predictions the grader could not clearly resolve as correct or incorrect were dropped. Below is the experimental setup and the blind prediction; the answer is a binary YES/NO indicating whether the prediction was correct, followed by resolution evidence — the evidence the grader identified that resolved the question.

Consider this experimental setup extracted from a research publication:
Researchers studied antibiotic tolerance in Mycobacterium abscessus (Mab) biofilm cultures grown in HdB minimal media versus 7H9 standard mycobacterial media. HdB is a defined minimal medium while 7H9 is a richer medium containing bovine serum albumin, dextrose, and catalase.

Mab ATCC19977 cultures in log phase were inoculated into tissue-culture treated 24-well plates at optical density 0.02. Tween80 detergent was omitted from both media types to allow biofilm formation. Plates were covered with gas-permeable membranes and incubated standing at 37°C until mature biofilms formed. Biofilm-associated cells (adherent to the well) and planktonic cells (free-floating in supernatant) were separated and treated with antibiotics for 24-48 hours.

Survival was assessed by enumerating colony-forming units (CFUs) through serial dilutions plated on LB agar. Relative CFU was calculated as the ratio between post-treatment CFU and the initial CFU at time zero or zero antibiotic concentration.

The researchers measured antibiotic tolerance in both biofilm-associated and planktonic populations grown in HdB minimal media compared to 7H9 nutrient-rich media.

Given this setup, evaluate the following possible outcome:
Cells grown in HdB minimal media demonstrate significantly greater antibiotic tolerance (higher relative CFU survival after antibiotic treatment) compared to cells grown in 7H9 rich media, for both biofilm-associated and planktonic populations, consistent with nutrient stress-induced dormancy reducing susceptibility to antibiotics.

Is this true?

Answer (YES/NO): NO